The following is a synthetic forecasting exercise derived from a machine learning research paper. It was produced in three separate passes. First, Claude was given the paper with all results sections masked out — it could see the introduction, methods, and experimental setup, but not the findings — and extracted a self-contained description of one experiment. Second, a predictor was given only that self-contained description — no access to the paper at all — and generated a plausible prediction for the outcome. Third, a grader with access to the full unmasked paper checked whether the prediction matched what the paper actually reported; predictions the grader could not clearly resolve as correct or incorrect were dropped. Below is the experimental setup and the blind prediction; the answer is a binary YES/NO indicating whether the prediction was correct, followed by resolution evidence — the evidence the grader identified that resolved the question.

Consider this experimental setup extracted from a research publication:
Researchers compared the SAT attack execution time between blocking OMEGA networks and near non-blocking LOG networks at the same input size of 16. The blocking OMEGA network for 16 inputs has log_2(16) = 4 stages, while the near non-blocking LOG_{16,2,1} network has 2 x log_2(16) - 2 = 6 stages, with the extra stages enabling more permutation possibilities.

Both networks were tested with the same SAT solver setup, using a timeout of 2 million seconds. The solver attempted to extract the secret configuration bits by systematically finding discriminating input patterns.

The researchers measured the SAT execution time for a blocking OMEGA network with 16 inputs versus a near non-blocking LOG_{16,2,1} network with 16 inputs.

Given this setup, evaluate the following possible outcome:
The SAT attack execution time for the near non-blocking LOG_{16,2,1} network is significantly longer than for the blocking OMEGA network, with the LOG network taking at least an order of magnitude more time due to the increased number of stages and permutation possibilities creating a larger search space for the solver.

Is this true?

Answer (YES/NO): YES